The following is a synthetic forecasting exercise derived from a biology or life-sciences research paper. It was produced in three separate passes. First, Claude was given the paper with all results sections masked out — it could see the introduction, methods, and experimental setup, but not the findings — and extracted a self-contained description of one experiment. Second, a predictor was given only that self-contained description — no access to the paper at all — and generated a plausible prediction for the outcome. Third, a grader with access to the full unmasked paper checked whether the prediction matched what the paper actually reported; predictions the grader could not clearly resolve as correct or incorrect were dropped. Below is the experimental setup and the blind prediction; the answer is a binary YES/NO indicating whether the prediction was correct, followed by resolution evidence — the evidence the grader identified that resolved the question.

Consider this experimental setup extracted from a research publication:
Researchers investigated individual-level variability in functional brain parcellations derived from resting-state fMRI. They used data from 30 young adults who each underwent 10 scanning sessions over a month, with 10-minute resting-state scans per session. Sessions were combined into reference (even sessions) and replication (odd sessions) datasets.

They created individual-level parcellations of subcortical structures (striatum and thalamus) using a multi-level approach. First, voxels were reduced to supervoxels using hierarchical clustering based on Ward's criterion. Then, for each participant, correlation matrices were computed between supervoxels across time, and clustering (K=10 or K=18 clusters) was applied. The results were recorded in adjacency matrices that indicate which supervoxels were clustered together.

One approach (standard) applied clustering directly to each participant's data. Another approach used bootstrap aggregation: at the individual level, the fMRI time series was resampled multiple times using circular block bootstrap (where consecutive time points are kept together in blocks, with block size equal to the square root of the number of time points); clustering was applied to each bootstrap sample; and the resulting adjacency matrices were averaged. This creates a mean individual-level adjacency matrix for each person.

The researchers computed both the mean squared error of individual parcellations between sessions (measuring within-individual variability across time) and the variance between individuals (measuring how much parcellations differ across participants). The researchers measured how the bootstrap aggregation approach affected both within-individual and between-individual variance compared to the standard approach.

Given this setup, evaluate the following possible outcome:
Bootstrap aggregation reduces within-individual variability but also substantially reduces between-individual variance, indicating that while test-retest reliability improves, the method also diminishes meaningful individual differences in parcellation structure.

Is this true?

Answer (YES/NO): NO